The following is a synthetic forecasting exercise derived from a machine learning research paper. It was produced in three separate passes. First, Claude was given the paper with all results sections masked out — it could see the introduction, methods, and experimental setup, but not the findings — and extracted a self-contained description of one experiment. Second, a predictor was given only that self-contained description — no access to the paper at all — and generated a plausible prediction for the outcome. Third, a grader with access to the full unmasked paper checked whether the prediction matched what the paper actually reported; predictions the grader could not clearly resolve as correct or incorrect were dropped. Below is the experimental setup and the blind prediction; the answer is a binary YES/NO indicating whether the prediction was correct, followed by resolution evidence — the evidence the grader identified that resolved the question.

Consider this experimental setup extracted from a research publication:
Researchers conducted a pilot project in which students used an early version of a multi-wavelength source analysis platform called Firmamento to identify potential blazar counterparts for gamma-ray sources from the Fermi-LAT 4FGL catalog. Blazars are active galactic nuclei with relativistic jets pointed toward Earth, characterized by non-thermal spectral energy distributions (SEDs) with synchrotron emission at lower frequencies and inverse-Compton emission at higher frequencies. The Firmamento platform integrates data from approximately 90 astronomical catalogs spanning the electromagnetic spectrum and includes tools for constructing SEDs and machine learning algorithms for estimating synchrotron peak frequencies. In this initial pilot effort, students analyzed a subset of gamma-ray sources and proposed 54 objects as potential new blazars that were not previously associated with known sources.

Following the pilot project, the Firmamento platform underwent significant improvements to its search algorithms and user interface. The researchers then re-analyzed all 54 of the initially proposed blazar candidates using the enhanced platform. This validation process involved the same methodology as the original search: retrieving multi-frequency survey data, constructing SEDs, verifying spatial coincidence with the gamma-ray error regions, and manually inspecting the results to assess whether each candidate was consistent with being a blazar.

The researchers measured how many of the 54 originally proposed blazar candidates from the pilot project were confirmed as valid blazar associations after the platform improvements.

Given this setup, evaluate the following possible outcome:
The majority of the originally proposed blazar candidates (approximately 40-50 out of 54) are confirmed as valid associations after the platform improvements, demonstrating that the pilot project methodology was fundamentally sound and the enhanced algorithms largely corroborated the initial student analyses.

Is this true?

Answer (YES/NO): YES